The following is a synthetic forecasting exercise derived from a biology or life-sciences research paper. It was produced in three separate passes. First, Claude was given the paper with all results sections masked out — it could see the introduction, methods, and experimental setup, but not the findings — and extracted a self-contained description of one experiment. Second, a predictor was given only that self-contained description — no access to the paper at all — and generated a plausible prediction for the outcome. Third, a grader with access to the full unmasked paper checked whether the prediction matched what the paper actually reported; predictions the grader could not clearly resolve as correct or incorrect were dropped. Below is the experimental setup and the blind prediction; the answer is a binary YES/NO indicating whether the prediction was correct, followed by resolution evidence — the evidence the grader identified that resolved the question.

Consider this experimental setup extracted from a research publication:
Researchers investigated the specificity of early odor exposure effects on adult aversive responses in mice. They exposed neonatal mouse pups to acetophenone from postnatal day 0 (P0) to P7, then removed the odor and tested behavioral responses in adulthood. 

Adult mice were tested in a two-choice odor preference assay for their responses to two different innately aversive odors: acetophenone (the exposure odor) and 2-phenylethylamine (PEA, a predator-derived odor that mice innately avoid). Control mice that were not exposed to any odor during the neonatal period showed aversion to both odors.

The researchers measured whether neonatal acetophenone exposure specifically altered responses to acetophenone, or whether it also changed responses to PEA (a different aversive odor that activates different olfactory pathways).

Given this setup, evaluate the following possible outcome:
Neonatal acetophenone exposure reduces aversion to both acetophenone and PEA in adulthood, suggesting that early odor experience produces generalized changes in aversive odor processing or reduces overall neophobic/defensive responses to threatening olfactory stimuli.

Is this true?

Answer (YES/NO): NO